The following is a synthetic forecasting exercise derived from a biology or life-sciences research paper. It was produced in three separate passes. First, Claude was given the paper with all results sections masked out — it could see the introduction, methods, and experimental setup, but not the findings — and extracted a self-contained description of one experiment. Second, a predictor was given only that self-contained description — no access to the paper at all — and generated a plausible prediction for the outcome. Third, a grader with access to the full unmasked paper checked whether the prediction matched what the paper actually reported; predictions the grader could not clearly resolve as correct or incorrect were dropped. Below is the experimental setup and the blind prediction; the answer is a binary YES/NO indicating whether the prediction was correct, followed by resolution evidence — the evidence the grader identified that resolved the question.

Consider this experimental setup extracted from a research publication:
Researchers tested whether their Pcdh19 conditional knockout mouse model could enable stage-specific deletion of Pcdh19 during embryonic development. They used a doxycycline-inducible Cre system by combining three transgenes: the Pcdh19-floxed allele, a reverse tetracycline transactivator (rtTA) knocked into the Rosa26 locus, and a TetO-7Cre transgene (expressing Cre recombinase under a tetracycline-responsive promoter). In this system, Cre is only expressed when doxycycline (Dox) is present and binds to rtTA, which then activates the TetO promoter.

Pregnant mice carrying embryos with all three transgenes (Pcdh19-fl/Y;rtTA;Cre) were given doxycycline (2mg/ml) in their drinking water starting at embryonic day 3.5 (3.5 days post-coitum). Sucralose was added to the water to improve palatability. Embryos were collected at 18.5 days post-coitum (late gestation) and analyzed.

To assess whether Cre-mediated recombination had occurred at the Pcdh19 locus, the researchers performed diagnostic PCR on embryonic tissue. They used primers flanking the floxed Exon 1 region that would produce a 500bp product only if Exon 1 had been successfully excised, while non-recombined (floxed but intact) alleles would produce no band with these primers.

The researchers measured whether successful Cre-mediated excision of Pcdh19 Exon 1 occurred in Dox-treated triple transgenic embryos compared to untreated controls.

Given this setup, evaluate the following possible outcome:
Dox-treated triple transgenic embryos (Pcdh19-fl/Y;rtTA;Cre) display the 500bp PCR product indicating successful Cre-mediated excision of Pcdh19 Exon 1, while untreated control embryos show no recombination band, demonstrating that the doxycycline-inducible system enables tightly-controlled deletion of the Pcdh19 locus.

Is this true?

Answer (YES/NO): YES